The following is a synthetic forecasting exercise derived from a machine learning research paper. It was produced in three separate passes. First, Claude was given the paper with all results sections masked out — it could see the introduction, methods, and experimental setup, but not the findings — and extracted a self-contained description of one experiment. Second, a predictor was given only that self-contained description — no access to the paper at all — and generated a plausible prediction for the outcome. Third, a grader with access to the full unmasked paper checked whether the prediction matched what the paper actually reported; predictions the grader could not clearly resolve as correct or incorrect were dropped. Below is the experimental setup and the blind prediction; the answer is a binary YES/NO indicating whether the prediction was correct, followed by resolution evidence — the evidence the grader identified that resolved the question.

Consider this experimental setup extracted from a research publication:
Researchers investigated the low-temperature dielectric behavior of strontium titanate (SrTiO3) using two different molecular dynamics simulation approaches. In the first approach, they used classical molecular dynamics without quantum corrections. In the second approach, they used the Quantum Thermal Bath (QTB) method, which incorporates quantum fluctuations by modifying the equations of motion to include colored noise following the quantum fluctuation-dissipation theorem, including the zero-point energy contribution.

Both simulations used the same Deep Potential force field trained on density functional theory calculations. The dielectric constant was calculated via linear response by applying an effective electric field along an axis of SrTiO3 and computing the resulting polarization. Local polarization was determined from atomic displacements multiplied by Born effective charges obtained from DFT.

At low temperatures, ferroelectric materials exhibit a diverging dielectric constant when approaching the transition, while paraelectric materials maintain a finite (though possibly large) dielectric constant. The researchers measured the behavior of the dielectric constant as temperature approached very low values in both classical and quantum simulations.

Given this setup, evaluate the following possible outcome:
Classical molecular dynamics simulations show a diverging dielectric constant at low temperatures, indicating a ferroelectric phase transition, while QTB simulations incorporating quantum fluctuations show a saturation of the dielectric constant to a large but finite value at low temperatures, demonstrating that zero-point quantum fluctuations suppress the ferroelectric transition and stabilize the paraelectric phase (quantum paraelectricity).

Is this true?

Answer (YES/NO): YES